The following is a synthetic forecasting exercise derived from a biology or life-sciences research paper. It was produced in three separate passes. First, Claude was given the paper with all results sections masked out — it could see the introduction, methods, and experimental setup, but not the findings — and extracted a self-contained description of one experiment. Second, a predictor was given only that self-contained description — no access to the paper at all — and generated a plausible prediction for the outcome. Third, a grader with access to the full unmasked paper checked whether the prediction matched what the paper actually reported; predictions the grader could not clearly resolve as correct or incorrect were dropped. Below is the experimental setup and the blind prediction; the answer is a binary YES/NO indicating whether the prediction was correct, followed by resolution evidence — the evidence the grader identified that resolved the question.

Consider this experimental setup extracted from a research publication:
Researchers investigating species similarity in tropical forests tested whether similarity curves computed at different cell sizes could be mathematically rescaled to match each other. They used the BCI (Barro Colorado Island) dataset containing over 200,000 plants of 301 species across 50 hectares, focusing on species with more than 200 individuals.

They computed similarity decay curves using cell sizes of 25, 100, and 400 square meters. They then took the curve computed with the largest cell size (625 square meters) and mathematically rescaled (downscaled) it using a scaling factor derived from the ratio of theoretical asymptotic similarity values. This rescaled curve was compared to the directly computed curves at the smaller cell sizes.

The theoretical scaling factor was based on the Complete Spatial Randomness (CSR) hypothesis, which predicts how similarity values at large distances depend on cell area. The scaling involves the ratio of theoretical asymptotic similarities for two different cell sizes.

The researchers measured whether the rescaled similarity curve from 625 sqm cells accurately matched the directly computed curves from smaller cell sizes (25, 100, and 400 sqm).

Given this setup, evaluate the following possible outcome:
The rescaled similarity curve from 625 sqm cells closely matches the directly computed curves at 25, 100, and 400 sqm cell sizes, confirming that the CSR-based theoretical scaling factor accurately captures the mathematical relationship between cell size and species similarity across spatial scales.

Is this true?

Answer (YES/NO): YES